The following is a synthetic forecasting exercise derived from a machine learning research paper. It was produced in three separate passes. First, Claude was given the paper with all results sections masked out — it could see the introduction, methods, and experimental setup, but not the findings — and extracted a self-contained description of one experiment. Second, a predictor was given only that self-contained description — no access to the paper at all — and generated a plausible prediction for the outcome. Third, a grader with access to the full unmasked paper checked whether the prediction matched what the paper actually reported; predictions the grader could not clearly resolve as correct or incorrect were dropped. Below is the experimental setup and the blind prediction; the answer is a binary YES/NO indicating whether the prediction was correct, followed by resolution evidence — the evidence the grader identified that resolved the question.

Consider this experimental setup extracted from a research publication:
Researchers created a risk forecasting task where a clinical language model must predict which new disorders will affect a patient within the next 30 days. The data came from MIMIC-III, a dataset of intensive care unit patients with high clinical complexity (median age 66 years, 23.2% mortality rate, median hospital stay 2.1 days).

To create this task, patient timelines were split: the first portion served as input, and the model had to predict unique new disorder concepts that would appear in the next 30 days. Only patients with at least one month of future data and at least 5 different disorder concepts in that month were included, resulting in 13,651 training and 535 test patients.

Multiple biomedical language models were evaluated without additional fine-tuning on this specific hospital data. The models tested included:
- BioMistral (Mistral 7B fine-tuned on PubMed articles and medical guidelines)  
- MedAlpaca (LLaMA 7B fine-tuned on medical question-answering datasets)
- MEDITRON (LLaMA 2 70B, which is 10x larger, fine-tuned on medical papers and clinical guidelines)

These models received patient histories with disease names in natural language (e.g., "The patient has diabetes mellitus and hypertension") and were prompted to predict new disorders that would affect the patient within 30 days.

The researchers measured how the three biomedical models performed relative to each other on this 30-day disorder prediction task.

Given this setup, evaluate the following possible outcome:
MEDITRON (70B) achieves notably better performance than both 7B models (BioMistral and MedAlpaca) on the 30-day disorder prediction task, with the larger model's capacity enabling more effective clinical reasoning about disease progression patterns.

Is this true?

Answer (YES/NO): NO